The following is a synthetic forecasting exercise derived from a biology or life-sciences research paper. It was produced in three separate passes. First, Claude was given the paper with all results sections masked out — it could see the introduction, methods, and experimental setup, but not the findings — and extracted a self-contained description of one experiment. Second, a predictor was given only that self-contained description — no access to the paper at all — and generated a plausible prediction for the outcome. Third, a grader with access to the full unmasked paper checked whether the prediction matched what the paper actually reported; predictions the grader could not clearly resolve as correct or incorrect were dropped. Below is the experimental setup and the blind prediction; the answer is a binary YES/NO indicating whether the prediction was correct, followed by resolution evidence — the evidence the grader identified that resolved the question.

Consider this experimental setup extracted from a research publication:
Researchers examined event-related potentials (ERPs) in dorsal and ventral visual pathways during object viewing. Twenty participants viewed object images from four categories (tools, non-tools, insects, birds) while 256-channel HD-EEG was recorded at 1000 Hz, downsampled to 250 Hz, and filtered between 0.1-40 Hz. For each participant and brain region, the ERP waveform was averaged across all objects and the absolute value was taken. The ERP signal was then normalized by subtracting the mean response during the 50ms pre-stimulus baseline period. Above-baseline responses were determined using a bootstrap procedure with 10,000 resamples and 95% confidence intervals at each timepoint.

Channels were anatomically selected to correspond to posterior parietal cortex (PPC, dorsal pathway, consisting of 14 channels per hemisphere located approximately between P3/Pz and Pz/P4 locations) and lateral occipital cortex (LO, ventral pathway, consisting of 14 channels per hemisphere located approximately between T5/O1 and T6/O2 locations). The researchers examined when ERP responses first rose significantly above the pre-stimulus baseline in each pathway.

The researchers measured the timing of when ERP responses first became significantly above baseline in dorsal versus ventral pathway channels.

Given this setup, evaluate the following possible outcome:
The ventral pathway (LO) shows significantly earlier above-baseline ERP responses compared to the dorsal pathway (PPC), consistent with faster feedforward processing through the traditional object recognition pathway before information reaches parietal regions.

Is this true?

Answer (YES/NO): NO